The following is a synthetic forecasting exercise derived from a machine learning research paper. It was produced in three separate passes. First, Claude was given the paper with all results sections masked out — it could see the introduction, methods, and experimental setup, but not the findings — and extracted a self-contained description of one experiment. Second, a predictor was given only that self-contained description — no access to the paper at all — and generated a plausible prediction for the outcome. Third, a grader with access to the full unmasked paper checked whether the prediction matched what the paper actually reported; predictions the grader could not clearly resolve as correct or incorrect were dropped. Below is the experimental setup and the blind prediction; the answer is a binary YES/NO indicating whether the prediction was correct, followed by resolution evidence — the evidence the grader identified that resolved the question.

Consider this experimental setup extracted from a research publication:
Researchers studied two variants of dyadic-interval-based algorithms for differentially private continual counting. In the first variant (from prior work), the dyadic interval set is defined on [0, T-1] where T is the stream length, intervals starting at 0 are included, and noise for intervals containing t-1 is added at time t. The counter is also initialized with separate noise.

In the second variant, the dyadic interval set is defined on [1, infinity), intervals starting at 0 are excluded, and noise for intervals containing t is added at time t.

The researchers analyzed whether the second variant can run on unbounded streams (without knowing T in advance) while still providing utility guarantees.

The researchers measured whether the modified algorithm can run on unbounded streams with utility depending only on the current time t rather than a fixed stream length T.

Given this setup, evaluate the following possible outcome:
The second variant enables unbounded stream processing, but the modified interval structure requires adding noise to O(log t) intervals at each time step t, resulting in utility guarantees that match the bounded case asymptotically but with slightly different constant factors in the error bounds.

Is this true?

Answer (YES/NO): NO